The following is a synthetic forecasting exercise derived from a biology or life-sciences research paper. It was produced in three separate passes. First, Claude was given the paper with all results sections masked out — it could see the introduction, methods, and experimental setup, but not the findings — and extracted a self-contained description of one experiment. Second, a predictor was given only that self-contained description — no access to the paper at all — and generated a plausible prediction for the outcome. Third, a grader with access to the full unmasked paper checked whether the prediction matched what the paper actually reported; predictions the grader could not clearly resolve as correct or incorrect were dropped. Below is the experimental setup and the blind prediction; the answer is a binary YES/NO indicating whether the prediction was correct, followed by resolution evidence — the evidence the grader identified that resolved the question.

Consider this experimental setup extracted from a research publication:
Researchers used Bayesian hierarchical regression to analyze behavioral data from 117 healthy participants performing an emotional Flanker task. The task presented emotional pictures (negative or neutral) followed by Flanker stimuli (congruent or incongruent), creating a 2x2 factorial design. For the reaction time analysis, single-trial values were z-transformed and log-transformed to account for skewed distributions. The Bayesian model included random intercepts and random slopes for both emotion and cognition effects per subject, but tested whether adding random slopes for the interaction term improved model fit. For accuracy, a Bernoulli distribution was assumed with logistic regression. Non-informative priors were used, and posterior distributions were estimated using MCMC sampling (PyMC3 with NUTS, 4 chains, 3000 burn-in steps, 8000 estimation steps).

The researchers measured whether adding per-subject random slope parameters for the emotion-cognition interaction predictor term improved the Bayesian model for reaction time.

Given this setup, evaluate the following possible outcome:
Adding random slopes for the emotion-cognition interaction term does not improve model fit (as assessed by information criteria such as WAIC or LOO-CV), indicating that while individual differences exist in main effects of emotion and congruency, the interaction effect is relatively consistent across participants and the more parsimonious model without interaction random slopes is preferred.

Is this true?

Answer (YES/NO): YES